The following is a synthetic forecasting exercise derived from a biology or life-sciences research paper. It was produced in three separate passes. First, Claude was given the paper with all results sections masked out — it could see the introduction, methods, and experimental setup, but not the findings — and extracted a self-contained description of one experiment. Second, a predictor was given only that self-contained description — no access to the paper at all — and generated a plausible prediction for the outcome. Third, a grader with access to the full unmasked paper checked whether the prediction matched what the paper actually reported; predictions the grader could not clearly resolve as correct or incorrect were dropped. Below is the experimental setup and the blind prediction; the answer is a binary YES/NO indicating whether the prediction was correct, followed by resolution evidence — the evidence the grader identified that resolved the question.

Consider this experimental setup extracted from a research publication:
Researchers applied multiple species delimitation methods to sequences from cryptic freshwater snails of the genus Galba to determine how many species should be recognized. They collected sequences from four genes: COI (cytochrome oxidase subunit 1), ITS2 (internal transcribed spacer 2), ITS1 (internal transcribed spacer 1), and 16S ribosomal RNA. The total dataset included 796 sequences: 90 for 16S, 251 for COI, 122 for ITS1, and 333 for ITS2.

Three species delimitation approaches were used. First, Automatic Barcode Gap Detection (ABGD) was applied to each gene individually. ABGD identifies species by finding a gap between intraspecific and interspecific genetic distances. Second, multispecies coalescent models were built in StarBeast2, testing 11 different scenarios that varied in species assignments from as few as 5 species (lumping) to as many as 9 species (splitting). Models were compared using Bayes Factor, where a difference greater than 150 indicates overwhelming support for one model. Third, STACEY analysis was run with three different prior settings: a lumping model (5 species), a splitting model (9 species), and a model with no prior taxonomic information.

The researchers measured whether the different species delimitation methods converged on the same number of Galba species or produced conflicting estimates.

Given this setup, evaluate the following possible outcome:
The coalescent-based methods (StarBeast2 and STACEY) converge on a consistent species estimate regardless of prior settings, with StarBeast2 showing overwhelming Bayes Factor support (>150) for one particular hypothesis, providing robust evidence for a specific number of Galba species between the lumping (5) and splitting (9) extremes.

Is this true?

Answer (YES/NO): NO